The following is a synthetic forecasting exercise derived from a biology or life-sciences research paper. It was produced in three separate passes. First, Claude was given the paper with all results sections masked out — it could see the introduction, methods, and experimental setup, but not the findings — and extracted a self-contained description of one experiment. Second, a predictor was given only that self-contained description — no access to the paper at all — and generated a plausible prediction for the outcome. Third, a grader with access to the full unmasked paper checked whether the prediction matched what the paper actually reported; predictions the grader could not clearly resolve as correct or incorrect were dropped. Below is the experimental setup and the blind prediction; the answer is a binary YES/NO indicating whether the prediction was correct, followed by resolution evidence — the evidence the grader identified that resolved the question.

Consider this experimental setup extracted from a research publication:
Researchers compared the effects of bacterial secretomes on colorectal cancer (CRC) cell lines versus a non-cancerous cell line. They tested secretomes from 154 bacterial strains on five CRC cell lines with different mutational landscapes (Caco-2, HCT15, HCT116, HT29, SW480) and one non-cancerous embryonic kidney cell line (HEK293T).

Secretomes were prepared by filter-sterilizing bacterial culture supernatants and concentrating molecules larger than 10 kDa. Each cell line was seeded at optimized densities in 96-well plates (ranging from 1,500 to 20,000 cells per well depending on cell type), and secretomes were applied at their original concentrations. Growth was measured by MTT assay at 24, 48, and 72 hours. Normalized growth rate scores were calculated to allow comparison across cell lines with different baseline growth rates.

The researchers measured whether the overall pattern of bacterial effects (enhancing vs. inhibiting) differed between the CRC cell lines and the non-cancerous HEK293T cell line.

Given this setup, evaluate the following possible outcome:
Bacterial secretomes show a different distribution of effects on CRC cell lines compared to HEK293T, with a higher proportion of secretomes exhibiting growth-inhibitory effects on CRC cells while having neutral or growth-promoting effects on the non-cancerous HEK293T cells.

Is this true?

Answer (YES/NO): NO